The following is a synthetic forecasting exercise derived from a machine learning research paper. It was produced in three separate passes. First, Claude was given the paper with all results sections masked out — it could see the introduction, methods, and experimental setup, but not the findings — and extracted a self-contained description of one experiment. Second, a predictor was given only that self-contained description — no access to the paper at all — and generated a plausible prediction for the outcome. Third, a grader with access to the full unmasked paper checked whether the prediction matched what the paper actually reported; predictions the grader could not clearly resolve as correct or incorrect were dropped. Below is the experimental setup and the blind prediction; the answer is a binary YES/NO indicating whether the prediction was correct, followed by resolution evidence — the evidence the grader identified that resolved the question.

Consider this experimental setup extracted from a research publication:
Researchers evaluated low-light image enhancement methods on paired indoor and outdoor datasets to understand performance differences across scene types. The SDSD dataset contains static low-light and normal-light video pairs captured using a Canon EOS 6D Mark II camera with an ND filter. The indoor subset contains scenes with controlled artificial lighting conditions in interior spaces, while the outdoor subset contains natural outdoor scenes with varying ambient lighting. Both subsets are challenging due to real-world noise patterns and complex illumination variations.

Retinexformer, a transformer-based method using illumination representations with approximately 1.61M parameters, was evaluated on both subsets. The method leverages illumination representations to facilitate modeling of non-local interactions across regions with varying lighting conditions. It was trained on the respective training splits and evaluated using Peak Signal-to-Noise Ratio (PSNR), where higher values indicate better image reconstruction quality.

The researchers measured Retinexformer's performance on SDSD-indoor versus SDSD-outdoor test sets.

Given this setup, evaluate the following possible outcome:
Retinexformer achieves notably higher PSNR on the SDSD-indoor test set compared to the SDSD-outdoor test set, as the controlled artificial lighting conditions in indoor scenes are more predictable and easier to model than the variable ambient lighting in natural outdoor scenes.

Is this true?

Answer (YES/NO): NO